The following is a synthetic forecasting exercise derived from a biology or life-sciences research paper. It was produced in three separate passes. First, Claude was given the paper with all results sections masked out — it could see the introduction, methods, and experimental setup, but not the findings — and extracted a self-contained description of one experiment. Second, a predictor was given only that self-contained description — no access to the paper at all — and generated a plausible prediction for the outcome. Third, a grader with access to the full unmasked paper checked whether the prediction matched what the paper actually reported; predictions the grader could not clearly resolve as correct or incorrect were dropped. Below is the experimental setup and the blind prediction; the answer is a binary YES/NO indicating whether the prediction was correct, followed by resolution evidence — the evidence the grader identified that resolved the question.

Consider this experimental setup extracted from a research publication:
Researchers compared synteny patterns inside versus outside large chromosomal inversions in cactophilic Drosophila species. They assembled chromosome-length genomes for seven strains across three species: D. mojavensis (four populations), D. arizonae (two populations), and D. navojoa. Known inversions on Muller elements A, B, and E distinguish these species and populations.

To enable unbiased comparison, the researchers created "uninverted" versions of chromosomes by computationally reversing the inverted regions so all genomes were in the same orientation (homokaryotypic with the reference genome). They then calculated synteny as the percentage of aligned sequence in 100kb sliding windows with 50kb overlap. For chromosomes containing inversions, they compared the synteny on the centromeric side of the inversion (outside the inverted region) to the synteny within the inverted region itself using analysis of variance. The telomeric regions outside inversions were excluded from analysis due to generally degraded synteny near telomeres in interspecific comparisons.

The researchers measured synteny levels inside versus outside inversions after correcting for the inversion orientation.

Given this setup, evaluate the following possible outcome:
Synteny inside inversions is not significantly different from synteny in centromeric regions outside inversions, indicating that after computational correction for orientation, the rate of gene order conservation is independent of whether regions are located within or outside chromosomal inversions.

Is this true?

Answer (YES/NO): NO